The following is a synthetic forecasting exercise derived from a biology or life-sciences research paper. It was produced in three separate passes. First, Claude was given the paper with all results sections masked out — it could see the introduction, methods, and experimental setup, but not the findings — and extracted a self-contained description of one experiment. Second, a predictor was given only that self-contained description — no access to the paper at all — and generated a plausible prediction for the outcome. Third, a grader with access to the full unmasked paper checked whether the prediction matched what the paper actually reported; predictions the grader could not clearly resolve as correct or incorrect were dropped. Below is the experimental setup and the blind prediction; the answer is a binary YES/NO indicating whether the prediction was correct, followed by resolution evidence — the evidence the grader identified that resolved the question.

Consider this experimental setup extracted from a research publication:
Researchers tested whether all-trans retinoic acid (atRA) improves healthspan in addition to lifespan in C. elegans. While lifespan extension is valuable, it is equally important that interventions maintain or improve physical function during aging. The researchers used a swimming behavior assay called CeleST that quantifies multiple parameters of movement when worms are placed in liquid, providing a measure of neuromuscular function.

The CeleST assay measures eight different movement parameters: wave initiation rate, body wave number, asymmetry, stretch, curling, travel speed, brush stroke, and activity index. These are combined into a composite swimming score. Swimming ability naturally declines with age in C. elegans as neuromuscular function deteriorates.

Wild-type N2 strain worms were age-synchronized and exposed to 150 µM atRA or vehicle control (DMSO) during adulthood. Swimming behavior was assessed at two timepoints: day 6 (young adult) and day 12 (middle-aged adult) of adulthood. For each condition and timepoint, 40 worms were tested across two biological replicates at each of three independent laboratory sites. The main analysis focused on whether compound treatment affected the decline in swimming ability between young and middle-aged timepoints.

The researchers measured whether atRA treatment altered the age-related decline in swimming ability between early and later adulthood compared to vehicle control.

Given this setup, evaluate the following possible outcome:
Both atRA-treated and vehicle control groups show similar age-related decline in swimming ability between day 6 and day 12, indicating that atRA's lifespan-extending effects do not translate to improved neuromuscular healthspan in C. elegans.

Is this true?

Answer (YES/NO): NO